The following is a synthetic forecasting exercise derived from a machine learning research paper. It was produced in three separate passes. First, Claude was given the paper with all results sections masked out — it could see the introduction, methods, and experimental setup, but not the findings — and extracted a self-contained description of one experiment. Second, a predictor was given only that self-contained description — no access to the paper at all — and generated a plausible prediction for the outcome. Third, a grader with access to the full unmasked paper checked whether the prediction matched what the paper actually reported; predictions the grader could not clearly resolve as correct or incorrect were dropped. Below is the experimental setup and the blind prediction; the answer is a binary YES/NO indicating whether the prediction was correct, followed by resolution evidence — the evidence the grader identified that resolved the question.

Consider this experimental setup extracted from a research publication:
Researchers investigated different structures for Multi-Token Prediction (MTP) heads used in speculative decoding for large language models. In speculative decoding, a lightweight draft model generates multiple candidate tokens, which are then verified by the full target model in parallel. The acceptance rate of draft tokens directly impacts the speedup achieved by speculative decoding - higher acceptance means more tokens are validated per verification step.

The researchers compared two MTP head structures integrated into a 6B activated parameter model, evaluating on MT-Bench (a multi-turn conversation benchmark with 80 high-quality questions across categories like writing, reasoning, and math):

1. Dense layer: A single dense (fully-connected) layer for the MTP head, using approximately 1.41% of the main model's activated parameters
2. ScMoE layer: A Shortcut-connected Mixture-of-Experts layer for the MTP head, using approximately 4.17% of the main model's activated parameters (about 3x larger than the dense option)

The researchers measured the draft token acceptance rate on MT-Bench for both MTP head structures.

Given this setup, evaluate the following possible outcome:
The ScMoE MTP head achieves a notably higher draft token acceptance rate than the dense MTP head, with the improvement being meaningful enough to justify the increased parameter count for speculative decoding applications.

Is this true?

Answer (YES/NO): NO